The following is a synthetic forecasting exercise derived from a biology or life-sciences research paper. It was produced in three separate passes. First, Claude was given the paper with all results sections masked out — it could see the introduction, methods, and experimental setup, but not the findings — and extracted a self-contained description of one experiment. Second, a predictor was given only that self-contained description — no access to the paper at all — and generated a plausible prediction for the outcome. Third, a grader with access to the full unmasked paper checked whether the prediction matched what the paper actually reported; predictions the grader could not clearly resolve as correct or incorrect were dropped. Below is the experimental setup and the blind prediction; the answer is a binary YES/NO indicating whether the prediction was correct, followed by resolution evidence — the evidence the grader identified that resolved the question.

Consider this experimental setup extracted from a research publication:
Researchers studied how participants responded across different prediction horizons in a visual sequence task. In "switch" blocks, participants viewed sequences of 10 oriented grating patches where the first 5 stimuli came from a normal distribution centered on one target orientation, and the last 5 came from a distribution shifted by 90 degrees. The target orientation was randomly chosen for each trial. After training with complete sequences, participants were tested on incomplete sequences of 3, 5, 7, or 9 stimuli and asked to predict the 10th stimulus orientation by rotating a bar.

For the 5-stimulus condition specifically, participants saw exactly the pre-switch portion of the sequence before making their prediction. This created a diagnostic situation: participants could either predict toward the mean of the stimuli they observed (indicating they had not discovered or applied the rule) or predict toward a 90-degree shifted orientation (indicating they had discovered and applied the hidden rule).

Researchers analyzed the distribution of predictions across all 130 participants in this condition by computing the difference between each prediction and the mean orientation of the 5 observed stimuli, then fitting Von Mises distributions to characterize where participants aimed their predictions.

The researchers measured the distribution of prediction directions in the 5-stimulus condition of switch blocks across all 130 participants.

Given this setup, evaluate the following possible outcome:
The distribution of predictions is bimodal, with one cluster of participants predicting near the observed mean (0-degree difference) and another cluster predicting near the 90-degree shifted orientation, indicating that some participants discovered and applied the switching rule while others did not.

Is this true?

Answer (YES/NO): YES